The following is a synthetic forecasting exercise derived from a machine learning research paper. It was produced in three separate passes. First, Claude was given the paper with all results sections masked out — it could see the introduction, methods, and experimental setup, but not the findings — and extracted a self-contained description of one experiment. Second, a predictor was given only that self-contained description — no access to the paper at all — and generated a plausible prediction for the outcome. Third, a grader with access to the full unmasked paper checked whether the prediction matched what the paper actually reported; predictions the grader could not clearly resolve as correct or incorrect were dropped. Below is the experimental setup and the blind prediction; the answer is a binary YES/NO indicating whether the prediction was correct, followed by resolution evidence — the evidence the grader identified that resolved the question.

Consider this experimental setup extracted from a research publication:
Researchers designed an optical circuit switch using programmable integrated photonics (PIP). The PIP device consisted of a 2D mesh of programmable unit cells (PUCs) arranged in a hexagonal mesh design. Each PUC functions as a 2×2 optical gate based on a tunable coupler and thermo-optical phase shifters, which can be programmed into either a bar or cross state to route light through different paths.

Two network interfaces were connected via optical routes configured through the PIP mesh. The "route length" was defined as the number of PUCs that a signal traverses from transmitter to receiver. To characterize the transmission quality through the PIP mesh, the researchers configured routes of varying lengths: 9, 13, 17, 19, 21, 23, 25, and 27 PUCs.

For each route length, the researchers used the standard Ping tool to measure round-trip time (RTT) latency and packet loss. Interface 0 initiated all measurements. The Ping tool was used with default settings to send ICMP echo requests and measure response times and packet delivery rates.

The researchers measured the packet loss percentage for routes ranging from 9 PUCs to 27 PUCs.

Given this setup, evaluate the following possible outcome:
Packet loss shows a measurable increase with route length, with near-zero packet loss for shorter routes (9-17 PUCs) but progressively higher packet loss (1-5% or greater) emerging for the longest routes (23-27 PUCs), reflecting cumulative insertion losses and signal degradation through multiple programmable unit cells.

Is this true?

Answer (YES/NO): NO